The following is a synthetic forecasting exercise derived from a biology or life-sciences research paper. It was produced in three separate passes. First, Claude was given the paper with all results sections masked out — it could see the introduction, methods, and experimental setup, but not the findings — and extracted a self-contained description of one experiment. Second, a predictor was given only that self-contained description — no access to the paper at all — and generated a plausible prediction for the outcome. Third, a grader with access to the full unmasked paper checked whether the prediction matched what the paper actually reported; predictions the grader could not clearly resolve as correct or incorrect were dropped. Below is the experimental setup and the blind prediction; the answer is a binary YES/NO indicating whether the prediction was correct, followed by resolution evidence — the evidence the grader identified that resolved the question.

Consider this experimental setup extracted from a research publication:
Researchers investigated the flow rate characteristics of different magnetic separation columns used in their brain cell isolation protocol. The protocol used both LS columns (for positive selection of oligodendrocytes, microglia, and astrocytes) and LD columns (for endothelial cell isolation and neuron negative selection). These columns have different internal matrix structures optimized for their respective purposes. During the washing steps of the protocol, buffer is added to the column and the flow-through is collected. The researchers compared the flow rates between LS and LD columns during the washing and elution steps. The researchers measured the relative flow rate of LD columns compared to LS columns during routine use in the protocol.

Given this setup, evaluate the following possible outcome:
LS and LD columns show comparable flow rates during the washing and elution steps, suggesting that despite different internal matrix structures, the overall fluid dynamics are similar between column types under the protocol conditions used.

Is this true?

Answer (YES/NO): NO